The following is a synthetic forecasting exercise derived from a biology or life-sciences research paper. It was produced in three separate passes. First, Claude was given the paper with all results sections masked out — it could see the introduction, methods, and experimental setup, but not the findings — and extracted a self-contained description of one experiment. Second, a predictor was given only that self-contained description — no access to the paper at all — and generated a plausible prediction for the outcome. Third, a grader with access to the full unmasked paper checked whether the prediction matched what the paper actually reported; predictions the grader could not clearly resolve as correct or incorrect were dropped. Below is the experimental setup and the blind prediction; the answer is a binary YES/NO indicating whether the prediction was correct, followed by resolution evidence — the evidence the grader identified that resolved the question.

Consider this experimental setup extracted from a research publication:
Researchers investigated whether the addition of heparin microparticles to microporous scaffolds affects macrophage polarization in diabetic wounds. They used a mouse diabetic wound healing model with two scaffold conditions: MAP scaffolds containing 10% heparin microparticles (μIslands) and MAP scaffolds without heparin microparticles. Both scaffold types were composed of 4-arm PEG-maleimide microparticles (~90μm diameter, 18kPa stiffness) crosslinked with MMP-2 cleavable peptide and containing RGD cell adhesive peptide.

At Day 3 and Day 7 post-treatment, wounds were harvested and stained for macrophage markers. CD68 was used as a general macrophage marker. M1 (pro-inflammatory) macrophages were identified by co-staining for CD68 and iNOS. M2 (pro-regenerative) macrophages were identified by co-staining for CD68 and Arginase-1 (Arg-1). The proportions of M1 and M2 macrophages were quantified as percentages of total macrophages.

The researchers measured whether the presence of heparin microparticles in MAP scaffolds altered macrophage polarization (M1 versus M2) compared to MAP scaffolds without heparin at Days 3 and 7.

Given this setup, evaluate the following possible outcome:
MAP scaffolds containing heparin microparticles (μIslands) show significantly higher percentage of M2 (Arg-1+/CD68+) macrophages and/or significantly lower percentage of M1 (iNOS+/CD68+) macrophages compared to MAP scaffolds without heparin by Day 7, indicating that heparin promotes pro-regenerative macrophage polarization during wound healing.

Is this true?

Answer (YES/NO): NO